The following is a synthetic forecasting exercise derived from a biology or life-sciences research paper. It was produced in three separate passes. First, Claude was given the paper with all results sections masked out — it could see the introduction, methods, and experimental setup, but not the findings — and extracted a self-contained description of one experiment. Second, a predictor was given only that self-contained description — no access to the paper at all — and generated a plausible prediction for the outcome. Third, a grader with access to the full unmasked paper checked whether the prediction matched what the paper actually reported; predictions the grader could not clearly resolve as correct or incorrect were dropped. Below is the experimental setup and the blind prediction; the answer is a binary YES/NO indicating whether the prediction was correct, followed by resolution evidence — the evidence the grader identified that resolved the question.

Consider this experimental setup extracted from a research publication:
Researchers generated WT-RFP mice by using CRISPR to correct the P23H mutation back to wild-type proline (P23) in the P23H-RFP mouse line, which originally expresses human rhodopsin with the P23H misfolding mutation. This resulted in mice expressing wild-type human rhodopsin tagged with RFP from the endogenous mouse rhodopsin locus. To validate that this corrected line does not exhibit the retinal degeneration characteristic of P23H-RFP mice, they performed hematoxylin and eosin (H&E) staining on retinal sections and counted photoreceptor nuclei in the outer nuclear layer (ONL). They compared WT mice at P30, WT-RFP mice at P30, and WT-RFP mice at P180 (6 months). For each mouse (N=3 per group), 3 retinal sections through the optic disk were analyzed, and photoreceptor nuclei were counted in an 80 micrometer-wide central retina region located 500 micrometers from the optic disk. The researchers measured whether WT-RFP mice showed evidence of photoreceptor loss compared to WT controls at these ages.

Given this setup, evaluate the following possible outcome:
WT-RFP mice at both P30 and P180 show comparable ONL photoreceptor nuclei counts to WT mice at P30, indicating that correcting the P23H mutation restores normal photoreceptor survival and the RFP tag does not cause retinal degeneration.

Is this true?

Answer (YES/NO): NO